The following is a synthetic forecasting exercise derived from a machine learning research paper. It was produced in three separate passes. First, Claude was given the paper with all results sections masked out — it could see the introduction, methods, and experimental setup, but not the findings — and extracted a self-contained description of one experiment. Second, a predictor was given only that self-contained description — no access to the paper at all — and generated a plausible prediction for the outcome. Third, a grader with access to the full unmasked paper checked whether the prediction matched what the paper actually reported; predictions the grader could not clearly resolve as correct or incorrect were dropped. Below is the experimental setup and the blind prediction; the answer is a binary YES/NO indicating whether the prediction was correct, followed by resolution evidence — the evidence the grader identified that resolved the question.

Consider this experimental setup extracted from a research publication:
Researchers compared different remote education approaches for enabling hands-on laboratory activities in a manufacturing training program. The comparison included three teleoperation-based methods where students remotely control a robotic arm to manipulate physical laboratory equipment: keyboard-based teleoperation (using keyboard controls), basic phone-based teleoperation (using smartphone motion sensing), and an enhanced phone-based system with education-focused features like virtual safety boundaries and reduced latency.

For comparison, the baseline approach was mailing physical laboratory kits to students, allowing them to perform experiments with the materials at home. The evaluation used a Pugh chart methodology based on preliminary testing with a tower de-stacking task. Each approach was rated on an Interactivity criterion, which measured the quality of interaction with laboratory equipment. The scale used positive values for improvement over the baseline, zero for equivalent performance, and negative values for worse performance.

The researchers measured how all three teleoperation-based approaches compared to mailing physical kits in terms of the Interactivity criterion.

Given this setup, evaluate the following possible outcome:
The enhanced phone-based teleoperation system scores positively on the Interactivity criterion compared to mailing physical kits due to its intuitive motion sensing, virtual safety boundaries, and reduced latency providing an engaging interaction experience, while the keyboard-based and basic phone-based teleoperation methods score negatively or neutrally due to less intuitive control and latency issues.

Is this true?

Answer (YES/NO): NO